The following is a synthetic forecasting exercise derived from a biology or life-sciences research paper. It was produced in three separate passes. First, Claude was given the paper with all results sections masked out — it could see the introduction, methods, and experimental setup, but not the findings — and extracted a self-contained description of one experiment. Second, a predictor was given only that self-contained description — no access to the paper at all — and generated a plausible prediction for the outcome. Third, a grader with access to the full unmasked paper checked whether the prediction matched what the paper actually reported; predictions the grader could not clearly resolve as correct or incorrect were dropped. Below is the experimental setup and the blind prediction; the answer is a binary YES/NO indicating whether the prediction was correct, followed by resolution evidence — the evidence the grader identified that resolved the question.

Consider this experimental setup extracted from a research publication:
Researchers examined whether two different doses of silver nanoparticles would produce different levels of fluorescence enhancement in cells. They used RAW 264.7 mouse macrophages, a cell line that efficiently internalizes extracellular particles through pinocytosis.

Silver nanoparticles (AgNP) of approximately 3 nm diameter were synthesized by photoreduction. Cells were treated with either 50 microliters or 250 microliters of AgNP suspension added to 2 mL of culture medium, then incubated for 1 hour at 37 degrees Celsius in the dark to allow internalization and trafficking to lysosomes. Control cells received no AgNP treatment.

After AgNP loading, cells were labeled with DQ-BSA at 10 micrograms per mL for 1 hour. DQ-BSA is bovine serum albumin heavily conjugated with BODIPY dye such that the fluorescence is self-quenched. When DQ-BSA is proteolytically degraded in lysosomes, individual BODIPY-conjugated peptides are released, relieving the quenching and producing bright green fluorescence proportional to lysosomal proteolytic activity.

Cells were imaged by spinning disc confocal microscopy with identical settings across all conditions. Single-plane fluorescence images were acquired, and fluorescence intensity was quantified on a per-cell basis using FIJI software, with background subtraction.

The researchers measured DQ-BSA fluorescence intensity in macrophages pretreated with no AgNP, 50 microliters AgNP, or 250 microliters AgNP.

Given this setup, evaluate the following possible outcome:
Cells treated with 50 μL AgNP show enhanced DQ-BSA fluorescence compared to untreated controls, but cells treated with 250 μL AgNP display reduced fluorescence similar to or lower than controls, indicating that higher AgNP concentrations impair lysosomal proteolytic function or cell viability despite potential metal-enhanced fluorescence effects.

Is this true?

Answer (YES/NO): NO